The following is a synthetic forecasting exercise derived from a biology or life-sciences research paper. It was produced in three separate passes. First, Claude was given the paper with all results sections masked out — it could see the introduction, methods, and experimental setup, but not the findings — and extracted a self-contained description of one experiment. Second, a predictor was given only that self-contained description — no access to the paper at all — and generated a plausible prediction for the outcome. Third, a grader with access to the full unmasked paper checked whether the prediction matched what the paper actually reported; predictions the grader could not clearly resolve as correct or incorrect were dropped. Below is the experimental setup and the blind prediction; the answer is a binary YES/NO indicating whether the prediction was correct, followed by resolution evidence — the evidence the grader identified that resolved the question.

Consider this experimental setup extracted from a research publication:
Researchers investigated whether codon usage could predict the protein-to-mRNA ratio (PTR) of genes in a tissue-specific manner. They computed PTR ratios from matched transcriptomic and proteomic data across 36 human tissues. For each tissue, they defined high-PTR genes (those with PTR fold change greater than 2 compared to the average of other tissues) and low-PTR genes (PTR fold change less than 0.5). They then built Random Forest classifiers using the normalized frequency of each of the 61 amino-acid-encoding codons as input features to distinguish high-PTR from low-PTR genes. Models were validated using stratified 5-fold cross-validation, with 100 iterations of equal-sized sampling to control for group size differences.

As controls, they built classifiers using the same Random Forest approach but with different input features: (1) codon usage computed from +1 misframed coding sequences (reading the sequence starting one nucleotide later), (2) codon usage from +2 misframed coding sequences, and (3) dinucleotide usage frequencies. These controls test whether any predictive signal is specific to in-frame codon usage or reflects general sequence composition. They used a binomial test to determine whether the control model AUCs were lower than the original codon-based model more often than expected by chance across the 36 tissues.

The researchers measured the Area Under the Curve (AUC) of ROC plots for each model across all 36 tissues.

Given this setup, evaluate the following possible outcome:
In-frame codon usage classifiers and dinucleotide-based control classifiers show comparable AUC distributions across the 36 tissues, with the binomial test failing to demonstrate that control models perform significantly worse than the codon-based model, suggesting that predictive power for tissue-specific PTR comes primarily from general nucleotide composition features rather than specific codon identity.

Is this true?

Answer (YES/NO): NO